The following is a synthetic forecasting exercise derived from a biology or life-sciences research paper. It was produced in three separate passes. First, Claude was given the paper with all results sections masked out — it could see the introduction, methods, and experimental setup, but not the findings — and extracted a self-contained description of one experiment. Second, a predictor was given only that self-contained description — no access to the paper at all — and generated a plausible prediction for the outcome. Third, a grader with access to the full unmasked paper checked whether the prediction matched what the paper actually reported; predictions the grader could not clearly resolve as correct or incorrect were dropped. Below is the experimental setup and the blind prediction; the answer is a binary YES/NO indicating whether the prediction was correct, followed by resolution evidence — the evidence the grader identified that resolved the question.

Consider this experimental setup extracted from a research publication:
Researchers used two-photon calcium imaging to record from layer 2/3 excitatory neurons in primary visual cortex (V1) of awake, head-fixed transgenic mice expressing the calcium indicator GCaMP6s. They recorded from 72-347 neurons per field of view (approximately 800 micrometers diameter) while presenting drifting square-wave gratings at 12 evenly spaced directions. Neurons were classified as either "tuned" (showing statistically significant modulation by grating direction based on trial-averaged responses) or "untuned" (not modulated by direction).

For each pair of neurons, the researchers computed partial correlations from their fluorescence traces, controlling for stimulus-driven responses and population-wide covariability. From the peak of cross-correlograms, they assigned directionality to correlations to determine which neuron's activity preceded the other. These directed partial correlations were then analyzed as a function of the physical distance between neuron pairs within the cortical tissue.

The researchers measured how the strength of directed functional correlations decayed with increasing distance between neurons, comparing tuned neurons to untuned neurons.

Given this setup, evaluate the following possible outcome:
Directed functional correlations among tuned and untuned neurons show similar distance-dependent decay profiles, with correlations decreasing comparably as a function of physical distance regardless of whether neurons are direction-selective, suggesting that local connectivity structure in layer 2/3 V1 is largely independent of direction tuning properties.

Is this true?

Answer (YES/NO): NO